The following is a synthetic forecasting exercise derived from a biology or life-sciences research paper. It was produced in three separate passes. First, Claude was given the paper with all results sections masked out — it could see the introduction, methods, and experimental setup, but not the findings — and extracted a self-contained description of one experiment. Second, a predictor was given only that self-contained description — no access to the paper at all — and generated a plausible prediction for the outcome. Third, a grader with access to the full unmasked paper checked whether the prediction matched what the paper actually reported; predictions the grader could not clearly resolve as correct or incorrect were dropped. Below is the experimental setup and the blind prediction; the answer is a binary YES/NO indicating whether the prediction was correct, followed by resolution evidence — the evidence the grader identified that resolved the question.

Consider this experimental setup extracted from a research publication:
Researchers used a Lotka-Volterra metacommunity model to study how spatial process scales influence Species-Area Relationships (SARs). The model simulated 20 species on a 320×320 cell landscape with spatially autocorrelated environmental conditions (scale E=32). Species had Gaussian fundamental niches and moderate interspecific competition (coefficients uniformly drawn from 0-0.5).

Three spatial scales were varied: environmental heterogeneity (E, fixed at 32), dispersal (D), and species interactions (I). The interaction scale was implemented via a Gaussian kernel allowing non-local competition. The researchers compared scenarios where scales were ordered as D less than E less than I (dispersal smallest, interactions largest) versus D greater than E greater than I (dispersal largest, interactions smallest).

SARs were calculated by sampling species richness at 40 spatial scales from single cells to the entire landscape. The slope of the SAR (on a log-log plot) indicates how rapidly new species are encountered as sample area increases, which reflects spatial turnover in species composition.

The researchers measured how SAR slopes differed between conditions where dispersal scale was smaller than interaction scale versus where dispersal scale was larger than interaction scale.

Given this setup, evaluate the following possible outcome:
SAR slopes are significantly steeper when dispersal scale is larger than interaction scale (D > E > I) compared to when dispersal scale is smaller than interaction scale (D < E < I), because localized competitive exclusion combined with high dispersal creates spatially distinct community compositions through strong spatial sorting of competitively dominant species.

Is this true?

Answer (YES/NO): NO